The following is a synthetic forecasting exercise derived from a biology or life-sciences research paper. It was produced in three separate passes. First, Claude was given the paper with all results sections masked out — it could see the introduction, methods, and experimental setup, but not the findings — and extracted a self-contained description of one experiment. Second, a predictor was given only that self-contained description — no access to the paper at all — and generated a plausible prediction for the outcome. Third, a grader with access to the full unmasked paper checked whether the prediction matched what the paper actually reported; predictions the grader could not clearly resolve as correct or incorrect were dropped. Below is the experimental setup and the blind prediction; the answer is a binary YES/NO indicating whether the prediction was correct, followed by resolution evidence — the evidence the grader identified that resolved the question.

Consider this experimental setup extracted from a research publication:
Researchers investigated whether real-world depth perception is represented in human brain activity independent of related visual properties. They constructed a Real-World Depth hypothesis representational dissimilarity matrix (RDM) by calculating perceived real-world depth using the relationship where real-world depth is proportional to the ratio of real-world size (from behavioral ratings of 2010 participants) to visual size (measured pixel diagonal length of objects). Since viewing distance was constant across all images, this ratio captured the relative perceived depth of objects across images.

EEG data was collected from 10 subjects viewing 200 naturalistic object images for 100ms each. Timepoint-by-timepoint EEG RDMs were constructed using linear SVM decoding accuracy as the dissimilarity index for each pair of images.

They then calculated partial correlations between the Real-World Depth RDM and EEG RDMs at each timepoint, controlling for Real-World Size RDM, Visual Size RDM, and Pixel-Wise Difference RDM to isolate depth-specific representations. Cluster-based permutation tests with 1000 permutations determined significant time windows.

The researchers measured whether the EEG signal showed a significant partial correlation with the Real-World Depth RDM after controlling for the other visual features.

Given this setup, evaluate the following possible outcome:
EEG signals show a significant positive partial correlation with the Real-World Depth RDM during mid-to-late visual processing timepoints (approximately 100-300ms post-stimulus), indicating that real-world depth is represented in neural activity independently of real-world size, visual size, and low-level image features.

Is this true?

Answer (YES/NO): NO